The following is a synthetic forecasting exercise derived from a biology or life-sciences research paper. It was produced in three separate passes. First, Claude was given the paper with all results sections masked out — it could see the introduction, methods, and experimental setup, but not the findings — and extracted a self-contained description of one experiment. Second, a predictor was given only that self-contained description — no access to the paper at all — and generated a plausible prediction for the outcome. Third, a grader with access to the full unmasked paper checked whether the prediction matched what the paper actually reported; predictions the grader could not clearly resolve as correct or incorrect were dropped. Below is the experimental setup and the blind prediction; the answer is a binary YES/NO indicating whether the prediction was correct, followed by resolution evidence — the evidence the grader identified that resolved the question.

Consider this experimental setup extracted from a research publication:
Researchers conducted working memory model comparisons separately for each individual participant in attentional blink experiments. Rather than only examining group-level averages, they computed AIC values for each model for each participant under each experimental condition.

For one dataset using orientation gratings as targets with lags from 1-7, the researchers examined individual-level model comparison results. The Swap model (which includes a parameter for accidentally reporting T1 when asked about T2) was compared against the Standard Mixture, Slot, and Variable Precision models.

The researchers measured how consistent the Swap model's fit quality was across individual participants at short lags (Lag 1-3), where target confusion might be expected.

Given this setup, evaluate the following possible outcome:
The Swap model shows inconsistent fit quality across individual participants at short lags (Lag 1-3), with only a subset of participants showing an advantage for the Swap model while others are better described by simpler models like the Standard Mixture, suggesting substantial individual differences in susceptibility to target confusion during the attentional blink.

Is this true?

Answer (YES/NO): NO